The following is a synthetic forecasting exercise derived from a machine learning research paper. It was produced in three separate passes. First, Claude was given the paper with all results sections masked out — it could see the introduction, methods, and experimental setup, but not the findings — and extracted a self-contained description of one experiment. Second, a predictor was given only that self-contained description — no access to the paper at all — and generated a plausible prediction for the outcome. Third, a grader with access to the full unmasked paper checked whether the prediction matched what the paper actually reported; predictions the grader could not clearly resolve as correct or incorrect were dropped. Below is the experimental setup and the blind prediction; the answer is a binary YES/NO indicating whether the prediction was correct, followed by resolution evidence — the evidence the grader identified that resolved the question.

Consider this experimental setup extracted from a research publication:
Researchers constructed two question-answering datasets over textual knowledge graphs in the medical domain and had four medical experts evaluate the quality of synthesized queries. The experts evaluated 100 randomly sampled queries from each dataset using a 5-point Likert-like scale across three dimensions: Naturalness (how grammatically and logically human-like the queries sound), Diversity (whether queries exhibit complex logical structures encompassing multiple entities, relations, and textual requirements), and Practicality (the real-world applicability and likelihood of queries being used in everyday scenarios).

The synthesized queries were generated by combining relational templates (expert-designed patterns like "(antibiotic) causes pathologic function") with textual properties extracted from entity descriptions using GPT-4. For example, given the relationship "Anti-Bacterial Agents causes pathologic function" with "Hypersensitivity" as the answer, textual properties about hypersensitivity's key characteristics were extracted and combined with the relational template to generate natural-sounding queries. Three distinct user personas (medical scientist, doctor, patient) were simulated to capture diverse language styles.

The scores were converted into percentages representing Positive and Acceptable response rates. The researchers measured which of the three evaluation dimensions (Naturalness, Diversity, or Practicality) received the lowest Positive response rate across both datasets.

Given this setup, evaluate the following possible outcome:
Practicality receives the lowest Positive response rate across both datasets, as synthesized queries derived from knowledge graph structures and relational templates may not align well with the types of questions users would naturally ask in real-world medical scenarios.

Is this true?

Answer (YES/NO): YES